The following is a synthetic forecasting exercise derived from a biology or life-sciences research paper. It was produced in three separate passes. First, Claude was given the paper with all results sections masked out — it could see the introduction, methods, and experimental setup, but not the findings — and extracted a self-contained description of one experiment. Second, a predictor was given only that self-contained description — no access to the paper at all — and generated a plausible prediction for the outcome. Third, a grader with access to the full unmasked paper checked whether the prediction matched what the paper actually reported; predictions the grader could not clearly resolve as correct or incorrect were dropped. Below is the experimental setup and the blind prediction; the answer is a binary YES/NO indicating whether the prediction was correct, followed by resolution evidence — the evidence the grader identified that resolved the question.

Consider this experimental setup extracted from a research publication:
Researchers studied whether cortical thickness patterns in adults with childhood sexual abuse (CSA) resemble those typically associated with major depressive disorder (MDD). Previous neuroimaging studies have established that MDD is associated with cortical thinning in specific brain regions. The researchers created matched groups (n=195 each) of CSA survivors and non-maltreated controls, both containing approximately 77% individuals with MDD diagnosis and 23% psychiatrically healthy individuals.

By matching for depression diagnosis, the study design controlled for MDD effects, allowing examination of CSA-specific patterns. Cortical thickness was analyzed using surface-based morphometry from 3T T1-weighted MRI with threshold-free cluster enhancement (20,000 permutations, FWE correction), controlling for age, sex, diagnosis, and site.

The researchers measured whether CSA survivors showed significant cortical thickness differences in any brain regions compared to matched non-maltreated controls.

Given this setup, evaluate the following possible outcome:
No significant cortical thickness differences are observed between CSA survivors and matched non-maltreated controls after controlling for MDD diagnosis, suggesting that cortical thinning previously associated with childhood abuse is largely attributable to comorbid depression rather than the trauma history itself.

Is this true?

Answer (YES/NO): NO